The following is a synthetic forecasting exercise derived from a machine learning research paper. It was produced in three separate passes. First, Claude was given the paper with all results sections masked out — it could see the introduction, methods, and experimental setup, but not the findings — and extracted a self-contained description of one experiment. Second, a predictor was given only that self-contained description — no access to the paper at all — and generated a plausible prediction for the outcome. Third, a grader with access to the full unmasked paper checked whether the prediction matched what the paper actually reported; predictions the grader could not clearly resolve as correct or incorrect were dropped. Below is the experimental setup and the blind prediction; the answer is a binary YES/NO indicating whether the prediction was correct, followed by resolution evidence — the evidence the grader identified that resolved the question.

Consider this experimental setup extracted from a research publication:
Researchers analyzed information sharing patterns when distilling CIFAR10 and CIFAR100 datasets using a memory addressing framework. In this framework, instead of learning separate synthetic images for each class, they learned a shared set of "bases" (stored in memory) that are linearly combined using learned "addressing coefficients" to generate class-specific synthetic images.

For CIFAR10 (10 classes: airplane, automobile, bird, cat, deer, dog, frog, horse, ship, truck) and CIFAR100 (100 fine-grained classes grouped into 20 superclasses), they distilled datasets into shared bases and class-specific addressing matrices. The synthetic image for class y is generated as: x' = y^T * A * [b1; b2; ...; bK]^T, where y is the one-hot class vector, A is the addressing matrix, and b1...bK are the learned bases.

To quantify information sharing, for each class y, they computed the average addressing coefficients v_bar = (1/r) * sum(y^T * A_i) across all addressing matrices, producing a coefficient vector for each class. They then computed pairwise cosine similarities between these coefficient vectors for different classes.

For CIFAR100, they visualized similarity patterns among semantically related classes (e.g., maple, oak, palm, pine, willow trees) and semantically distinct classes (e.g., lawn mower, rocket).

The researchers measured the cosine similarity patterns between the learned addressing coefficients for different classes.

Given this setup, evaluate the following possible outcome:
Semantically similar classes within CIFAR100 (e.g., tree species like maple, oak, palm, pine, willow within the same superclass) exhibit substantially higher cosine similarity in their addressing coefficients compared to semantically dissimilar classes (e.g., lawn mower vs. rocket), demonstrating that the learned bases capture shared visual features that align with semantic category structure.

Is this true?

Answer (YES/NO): YES